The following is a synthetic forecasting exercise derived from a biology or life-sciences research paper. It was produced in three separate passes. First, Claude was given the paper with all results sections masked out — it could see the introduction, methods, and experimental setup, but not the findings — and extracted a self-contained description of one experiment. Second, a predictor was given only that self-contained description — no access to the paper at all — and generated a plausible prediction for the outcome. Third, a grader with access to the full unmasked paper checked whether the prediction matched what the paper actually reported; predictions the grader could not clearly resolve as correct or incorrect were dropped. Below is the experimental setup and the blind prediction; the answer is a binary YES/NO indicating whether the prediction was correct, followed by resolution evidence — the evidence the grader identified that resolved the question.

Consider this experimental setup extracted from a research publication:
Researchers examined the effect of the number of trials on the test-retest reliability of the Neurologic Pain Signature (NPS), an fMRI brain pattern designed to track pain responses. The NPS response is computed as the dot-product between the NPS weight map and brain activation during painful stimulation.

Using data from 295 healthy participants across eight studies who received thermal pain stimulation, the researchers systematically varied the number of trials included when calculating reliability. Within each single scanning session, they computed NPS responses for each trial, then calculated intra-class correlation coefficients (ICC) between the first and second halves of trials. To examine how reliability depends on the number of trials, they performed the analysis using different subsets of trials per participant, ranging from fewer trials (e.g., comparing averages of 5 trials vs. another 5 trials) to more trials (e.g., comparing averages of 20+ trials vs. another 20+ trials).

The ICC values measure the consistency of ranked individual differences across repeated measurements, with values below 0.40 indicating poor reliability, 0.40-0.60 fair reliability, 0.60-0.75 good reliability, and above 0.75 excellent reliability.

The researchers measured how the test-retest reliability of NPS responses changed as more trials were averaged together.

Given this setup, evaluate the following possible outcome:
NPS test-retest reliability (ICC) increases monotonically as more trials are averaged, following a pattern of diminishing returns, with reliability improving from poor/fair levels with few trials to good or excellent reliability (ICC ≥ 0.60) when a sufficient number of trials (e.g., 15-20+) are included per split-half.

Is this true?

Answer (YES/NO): NO